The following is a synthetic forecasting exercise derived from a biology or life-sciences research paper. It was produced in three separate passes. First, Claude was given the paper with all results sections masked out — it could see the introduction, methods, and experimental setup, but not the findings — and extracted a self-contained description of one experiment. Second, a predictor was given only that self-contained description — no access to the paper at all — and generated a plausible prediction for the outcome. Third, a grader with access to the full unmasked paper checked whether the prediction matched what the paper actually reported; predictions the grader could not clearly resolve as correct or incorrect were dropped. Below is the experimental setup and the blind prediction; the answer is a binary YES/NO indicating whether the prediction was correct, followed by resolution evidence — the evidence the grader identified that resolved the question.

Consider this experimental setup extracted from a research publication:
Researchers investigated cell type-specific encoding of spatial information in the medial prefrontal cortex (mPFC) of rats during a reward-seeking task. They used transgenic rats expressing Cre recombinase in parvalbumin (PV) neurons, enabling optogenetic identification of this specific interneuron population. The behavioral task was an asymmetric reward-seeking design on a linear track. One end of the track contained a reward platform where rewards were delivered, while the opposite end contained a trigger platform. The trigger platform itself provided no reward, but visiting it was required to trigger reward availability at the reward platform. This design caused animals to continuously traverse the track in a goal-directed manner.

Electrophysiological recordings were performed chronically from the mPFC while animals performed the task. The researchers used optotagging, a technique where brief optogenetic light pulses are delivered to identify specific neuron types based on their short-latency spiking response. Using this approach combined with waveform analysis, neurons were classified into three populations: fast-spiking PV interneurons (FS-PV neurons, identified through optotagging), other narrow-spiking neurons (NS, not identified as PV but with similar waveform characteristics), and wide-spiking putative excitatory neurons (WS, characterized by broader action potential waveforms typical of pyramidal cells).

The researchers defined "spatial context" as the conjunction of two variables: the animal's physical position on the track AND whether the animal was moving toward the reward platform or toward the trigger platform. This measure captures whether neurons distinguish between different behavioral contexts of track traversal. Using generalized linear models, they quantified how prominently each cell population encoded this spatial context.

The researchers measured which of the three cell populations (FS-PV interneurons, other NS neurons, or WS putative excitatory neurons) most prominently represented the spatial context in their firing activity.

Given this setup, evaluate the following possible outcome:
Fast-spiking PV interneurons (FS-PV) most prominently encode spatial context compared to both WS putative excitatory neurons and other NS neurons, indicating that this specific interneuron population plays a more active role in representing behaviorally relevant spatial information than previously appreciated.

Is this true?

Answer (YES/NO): YES